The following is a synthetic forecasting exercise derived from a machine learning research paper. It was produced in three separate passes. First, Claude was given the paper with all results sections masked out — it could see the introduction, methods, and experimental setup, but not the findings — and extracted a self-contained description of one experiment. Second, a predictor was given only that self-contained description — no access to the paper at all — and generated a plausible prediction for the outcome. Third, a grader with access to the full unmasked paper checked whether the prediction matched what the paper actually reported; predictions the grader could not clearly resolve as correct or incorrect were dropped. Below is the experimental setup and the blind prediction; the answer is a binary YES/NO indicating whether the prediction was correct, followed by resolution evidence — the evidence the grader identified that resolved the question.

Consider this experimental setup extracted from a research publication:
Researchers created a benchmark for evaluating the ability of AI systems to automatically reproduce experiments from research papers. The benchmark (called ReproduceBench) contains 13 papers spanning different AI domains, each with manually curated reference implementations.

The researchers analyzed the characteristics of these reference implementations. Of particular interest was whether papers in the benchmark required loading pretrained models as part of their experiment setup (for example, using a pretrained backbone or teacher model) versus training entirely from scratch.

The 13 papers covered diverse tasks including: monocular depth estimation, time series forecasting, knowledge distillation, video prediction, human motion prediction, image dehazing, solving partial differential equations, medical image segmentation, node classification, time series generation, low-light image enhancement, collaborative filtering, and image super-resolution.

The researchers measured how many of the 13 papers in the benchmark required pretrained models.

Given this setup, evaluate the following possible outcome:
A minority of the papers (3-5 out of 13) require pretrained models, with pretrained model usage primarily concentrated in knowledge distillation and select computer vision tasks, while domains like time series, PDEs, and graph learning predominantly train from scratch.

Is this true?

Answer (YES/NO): NO